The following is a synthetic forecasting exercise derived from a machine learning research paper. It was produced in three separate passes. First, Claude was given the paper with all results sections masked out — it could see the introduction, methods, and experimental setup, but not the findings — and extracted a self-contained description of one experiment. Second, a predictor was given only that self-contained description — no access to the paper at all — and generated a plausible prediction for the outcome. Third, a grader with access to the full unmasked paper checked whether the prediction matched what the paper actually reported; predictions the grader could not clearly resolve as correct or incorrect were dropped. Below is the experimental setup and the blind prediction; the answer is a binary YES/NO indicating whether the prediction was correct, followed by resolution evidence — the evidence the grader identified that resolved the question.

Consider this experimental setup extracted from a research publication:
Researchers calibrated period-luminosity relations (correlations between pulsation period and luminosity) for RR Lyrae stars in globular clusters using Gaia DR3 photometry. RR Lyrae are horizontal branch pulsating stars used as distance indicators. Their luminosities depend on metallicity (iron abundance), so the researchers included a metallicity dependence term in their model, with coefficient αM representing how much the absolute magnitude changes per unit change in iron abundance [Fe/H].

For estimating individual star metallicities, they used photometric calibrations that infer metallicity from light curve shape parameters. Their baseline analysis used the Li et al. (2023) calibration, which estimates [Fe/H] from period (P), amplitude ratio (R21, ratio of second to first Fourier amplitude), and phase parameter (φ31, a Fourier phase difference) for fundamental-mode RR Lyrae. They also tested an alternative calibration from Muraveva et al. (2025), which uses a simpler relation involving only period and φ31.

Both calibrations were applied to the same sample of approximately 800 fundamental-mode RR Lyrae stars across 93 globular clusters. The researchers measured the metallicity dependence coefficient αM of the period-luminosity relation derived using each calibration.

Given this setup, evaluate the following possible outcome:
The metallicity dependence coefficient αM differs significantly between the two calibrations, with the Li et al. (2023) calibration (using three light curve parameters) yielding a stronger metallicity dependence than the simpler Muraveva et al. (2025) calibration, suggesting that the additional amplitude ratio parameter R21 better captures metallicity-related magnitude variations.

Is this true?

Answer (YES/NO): NO